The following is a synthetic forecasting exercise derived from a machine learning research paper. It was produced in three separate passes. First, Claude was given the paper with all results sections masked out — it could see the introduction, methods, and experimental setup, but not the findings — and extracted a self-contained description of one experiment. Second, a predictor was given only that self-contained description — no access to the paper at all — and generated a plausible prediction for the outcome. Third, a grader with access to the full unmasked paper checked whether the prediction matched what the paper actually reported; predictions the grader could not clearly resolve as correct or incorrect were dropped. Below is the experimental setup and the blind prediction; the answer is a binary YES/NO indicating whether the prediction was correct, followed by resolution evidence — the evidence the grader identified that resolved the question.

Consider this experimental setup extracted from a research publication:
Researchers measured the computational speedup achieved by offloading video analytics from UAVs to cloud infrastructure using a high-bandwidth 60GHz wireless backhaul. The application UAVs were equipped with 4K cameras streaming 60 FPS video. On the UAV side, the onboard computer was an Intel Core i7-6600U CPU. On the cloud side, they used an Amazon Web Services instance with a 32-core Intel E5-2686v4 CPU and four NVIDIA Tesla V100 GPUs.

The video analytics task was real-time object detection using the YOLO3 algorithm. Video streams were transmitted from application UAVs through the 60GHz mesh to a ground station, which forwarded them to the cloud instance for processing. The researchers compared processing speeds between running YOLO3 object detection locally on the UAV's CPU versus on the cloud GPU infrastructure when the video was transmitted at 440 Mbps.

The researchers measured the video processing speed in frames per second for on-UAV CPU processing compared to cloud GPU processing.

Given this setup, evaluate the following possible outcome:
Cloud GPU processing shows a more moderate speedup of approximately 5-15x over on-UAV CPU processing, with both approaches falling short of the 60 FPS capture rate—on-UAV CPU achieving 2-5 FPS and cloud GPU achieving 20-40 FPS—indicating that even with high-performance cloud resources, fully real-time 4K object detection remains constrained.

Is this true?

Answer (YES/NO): NO